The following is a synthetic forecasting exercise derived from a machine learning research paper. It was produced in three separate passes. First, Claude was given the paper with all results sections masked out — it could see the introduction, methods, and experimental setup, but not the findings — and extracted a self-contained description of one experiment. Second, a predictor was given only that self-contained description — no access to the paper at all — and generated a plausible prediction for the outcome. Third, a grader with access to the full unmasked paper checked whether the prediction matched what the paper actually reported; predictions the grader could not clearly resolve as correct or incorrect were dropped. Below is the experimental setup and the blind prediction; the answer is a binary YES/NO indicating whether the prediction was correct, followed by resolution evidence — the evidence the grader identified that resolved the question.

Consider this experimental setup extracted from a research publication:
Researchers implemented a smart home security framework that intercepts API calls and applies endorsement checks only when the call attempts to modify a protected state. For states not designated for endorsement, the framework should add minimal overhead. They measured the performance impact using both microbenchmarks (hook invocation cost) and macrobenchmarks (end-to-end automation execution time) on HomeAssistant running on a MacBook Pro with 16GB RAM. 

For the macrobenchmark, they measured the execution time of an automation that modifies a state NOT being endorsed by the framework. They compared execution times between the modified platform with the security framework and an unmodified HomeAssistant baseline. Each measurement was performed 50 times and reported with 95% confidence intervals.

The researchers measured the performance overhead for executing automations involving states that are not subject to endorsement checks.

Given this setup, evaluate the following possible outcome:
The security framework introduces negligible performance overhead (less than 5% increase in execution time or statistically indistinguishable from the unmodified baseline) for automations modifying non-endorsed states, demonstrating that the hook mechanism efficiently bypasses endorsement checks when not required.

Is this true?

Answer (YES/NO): YES